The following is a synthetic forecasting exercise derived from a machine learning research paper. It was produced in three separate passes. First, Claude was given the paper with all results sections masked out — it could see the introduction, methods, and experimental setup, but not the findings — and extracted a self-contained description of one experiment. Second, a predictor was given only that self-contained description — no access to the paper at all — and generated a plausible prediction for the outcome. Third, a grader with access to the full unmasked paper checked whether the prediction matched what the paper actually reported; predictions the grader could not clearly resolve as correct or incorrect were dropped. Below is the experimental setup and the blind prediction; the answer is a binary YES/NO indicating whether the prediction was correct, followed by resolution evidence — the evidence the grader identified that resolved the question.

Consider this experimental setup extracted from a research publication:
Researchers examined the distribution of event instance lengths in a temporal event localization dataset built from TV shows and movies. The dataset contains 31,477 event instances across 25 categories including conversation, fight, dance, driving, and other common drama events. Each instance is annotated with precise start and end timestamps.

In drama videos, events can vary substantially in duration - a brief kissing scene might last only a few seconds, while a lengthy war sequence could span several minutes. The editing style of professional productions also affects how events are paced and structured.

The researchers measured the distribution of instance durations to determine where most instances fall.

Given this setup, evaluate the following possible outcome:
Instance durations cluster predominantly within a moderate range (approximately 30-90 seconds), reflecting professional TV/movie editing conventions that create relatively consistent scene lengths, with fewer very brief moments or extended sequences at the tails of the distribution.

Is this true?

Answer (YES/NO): NO